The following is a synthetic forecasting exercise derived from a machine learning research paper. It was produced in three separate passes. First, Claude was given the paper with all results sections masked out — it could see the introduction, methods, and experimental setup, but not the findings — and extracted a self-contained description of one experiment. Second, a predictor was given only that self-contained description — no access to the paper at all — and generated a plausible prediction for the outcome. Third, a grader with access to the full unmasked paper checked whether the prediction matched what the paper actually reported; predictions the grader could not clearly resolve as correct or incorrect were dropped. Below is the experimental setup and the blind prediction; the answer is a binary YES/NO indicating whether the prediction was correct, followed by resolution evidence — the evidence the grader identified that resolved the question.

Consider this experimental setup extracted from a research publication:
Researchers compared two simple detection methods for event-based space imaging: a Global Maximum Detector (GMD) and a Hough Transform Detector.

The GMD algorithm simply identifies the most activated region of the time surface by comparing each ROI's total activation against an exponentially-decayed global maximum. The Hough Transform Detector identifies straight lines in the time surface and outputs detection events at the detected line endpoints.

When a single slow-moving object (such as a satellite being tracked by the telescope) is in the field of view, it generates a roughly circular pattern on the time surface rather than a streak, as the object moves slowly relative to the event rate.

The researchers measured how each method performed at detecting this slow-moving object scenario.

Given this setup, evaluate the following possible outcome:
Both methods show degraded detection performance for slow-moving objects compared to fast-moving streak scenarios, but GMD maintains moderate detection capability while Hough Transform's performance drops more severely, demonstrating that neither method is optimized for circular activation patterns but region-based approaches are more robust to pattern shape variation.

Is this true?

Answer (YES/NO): NO